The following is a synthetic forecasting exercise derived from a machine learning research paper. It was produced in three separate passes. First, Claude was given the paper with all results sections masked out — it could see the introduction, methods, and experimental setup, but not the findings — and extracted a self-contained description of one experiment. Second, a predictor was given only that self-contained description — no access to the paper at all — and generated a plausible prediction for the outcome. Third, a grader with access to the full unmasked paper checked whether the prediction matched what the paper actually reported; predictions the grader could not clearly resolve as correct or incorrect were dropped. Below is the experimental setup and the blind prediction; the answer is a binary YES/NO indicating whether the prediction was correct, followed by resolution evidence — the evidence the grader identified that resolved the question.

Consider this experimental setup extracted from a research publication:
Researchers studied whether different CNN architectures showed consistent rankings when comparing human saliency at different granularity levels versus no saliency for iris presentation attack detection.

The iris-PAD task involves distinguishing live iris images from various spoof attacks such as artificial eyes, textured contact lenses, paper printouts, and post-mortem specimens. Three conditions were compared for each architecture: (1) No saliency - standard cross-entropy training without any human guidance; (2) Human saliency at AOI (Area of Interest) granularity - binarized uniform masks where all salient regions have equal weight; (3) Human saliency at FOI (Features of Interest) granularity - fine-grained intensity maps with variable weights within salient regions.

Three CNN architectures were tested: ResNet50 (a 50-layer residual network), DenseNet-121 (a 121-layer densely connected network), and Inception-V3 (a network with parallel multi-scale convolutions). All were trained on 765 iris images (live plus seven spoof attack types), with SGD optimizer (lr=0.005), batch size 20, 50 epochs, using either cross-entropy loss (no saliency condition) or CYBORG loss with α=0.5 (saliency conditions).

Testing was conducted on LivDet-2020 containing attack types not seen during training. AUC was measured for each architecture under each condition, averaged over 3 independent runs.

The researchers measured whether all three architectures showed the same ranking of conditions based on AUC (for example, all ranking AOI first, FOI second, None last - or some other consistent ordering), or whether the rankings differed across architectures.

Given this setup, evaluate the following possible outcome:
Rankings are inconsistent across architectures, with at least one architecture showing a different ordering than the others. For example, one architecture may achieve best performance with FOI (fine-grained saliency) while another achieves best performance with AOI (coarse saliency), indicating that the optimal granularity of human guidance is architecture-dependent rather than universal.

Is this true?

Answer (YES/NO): NO